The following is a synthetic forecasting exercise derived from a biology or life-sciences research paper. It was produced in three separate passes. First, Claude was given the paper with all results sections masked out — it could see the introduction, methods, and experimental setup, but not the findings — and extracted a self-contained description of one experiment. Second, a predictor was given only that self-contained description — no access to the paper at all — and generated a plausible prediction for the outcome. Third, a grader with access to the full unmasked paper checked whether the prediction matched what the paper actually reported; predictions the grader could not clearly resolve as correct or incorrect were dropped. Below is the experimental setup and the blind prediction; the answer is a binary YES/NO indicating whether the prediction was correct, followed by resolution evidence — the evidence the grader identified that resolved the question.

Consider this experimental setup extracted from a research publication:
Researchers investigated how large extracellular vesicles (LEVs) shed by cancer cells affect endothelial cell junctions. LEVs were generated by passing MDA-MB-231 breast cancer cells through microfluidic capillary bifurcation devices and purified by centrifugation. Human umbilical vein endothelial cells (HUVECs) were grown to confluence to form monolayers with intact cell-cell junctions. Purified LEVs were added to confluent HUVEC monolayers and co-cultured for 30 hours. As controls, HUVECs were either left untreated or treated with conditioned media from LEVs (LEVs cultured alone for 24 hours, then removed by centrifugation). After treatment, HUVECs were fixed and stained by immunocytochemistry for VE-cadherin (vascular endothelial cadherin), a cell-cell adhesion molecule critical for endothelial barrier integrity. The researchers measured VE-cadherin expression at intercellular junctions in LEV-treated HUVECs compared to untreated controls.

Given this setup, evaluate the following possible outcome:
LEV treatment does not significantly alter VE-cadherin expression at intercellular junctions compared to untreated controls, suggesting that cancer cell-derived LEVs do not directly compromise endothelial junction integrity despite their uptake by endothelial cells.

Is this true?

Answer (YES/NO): NO